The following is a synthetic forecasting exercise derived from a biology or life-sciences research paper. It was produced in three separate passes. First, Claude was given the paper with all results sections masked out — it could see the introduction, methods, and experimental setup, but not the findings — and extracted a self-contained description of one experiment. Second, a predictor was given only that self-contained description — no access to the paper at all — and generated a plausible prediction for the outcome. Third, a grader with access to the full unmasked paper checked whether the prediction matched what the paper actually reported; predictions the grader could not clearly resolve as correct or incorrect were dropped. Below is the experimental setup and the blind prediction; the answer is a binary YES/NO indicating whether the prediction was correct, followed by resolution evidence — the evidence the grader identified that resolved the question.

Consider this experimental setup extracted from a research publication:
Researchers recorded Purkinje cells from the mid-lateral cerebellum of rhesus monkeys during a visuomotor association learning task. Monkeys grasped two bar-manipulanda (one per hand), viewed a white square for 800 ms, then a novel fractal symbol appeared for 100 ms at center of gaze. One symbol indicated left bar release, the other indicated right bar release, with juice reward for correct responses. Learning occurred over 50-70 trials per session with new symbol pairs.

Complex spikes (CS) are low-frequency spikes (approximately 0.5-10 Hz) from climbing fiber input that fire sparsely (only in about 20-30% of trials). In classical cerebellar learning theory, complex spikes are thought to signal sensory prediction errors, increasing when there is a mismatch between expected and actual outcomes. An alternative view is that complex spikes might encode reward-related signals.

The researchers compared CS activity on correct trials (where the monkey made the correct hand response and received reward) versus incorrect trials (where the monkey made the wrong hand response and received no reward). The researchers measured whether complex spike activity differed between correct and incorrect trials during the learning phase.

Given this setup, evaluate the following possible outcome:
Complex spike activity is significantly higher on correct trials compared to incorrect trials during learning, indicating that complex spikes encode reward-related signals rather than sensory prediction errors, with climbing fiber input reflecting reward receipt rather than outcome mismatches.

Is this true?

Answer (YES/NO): NO